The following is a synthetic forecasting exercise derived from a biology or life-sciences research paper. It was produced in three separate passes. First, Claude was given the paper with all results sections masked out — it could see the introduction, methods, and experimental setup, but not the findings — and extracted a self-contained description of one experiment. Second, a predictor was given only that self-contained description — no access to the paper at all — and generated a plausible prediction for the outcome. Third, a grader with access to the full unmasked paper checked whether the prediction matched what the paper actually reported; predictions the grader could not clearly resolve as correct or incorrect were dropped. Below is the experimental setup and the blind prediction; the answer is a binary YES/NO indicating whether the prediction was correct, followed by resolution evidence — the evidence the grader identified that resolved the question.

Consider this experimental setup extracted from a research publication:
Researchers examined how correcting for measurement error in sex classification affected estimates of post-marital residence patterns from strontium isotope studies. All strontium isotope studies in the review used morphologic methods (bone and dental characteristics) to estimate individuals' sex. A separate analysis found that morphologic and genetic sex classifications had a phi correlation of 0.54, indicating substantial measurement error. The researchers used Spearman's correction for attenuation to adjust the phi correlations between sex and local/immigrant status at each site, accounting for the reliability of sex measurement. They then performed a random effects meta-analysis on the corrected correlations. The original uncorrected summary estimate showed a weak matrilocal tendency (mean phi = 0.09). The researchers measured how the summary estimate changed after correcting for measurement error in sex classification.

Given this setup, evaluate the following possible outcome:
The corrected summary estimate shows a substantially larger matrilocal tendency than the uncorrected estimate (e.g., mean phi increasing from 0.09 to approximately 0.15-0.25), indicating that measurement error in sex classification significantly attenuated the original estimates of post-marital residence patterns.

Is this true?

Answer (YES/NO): NO